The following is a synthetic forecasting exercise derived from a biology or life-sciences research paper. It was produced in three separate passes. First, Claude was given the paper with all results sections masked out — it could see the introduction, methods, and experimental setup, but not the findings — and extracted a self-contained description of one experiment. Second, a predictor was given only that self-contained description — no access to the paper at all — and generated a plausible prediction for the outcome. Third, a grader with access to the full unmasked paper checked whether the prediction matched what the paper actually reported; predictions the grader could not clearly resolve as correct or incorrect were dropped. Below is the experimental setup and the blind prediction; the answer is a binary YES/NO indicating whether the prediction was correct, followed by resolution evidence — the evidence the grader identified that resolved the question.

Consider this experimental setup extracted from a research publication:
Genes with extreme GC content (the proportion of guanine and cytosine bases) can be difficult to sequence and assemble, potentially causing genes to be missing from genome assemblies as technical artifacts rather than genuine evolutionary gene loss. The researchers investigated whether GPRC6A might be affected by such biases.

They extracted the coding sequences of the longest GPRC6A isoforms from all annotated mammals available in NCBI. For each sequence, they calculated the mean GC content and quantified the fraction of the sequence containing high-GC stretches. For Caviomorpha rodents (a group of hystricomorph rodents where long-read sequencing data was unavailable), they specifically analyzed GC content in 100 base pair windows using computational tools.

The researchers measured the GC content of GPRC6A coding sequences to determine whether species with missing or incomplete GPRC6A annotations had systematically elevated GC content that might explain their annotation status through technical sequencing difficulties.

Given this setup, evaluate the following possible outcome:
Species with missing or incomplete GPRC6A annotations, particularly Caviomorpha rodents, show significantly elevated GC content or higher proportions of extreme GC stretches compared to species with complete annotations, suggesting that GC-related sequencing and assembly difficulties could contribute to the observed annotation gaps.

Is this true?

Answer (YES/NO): NO